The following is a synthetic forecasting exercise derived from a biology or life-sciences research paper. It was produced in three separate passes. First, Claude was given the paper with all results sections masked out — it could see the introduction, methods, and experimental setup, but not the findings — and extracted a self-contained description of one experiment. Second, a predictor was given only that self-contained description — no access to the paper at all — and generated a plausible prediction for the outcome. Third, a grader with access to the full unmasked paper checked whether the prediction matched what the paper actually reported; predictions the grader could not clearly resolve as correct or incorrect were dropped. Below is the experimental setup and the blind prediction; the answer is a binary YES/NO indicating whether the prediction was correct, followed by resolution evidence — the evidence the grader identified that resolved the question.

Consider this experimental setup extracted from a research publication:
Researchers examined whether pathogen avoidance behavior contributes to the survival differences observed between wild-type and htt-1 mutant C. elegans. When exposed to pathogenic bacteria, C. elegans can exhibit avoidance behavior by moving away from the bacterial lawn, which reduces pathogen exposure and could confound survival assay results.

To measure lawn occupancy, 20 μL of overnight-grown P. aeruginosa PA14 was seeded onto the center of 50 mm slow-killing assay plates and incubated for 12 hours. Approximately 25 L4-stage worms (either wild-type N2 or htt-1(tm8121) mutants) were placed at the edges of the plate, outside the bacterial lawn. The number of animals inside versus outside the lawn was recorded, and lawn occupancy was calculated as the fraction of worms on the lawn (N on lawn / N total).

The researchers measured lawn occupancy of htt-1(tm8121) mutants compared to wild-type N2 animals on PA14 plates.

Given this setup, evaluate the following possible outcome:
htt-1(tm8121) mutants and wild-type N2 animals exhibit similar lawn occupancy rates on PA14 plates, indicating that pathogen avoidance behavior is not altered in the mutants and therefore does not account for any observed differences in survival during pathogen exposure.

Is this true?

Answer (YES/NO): NO